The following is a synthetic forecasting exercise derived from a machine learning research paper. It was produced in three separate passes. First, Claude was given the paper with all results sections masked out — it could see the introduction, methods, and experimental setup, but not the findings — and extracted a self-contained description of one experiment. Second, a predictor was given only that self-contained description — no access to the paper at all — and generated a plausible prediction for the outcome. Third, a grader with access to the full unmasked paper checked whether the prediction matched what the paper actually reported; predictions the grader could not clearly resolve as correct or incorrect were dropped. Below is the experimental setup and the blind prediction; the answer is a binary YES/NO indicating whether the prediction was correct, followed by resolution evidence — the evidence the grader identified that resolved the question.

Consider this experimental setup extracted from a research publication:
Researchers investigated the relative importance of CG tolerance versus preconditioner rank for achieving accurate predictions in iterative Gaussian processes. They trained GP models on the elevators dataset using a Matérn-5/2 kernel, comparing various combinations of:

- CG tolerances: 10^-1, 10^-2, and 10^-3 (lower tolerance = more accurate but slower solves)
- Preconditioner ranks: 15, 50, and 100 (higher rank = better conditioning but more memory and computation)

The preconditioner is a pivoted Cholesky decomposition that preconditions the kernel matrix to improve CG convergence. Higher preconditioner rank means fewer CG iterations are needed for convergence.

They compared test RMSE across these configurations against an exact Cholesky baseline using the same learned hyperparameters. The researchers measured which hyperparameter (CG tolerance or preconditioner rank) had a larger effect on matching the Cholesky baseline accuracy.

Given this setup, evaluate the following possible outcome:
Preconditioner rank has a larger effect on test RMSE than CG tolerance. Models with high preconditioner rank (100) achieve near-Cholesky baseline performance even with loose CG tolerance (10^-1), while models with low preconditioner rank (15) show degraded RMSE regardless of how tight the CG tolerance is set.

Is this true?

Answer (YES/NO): NO